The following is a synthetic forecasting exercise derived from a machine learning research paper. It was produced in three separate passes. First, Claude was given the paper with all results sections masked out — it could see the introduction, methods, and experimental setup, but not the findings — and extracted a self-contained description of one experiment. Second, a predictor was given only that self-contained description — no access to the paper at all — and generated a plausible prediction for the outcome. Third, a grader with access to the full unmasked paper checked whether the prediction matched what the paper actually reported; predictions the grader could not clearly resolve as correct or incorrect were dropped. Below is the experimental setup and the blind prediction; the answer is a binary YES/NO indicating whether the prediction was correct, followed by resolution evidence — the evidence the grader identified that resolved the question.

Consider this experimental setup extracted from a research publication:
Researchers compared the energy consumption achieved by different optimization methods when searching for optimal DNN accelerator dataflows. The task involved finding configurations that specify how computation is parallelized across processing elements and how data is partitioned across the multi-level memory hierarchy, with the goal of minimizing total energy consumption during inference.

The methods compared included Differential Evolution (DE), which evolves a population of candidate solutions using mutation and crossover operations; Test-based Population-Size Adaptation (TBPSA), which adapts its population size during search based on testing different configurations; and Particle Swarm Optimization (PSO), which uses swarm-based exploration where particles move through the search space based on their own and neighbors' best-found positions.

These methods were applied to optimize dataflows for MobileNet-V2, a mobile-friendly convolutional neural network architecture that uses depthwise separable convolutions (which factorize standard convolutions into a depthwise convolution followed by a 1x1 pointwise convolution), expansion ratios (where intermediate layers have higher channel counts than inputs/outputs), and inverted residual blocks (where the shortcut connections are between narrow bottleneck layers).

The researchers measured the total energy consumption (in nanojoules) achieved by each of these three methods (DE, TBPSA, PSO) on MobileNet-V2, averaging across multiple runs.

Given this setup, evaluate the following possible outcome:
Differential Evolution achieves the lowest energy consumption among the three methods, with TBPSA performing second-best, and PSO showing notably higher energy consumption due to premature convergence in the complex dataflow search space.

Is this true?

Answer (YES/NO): NO